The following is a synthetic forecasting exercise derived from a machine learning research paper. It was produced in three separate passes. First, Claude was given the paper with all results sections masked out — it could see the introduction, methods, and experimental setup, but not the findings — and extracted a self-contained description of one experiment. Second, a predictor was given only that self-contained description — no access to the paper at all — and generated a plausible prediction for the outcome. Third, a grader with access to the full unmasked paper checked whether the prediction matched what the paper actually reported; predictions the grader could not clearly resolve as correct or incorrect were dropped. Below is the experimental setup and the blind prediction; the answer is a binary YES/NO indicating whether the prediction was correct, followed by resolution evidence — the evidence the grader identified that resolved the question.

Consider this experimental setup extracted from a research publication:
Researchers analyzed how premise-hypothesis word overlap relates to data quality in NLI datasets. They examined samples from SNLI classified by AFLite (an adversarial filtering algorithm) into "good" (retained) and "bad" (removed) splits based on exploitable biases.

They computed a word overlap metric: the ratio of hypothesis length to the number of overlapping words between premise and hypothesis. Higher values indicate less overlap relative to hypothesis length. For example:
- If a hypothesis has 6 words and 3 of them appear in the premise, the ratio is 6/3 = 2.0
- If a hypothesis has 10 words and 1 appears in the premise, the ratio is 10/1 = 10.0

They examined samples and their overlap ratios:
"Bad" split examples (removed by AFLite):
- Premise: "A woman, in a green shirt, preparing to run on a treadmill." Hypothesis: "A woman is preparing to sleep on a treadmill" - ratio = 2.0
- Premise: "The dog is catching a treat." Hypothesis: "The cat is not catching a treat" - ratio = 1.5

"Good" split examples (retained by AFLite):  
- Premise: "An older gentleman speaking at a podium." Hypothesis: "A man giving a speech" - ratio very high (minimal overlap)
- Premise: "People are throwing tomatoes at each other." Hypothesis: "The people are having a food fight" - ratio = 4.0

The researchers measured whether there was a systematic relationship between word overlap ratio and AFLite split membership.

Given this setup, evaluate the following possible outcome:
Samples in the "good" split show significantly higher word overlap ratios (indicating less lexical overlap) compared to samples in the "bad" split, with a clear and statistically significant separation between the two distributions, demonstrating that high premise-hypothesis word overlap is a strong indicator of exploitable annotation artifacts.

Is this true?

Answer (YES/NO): NO